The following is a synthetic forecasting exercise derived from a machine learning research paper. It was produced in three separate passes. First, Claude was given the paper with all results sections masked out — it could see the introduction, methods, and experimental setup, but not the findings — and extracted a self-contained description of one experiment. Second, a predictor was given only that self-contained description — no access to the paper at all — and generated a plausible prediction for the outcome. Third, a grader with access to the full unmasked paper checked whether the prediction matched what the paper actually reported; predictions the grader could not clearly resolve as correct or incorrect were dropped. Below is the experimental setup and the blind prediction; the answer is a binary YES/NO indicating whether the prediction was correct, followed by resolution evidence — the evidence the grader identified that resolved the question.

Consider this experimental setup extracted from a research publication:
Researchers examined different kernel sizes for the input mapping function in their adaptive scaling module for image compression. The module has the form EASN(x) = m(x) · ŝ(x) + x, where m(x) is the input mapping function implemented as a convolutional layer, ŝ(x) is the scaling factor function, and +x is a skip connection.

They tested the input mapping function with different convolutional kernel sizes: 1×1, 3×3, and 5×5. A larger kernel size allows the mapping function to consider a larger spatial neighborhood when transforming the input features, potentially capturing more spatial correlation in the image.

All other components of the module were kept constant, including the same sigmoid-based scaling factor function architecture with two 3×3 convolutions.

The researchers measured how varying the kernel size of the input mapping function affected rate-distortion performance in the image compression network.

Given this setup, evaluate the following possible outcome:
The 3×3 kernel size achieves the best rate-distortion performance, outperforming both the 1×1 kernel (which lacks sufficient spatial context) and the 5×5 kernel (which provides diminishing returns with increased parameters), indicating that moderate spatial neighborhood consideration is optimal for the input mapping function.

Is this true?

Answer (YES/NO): NO